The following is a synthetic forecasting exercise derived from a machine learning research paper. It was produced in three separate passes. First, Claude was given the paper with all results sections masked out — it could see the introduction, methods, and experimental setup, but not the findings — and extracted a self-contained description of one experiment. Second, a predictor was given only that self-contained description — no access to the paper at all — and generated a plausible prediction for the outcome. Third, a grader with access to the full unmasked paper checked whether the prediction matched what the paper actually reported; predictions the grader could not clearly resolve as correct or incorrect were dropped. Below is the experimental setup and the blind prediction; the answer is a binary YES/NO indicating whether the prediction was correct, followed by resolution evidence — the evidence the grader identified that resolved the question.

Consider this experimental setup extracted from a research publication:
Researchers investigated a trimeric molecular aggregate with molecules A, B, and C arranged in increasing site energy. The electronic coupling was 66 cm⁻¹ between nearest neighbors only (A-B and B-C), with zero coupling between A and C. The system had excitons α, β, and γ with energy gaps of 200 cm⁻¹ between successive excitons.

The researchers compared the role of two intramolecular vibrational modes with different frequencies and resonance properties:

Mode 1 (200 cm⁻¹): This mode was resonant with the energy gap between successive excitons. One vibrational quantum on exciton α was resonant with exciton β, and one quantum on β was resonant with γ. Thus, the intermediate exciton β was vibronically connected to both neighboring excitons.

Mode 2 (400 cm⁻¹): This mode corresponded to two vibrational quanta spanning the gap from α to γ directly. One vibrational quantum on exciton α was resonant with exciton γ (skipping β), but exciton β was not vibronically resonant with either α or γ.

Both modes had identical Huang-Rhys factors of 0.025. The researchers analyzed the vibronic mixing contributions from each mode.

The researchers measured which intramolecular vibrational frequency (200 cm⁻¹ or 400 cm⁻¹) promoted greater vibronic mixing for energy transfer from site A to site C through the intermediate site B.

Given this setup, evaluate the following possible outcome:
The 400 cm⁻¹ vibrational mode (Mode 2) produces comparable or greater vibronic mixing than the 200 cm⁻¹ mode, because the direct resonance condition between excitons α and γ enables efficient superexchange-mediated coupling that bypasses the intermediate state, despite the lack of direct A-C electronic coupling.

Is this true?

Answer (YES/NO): NO